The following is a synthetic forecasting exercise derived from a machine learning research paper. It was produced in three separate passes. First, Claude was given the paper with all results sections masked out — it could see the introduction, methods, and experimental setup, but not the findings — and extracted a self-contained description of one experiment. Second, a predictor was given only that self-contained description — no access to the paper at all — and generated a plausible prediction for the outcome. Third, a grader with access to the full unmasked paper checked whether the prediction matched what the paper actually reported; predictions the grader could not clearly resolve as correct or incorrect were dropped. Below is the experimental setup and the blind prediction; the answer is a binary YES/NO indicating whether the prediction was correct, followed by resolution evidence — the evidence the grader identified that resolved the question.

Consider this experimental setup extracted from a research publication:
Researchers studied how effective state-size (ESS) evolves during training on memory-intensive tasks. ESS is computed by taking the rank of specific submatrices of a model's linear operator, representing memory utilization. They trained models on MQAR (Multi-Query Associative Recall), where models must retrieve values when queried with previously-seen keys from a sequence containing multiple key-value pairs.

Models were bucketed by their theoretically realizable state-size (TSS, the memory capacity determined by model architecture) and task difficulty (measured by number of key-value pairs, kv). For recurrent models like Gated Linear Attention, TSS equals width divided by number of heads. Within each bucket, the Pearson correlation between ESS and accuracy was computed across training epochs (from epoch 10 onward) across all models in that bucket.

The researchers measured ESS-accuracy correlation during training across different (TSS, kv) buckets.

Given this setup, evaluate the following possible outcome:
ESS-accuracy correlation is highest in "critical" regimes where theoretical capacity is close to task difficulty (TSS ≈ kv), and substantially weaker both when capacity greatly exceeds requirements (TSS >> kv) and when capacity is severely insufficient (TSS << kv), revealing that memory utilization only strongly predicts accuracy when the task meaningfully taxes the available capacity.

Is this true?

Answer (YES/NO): NO